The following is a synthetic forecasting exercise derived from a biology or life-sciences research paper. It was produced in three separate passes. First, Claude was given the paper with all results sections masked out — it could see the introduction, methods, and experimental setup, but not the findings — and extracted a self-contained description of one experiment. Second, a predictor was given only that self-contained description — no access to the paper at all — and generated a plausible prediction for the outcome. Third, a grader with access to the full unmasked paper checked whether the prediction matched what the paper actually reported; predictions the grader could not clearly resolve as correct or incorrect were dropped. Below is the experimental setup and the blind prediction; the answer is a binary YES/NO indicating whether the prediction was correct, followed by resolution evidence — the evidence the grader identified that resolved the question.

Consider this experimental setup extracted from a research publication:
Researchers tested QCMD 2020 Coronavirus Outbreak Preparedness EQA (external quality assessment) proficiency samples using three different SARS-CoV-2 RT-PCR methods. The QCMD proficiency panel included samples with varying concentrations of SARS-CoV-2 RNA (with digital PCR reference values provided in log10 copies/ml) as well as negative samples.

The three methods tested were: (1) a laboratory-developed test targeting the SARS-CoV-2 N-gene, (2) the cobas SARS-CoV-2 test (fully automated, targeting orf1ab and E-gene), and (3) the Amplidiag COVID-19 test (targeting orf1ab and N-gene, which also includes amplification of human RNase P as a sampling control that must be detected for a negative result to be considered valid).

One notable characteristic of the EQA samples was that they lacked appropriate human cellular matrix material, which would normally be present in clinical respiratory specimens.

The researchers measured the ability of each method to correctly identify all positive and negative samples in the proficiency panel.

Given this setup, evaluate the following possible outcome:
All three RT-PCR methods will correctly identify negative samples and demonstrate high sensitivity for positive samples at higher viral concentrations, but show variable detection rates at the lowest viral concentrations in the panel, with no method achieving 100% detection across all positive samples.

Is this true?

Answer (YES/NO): NO